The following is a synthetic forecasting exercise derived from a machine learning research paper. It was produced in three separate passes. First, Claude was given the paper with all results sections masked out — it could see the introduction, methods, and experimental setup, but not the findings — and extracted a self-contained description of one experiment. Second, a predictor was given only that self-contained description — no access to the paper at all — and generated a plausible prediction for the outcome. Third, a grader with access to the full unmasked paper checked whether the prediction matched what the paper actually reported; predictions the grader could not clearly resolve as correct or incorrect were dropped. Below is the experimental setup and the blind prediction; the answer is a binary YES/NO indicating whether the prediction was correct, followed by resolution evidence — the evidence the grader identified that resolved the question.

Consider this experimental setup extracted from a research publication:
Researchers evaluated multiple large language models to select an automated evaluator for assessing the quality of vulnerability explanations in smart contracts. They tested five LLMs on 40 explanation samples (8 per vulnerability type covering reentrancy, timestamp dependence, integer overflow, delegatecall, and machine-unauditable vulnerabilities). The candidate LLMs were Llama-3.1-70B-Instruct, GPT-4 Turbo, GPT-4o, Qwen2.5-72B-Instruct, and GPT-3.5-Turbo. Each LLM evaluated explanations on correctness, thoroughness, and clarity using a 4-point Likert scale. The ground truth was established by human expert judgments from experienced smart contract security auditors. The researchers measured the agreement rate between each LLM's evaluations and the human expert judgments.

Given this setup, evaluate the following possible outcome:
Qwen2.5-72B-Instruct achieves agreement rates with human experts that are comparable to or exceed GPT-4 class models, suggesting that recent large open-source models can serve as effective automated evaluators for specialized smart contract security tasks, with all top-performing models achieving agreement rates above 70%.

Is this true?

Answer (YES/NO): NO